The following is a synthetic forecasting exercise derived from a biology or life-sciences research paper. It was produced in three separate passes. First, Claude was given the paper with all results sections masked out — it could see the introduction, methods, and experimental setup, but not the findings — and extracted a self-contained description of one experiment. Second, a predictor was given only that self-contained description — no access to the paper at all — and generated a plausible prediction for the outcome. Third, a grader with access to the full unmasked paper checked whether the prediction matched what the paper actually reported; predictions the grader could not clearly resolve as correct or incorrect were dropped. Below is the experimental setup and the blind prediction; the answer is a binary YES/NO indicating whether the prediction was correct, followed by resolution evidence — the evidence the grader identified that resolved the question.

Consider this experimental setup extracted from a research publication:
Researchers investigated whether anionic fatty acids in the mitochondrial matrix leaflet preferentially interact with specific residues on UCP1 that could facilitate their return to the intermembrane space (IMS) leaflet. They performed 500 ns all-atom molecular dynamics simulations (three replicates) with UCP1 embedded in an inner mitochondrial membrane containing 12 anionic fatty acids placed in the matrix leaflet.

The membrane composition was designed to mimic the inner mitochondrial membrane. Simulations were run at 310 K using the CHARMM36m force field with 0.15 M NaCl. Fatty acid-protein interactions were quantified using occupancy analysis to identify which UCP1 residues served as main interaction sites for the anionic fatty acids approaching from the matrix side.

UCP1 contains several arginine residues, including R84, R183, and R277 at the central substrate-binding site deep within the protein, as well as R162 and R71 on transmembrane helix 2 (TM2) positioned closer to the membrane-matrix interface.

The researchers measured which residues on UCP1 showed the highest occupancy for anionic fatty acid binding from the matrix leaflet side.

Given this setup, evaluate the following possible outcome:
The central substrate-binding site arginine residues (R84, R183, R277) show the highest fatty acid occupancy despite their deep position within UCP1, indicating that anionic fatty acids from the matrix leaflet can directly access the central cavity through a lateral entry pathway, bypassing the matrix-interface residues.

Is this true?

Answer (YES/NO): NO